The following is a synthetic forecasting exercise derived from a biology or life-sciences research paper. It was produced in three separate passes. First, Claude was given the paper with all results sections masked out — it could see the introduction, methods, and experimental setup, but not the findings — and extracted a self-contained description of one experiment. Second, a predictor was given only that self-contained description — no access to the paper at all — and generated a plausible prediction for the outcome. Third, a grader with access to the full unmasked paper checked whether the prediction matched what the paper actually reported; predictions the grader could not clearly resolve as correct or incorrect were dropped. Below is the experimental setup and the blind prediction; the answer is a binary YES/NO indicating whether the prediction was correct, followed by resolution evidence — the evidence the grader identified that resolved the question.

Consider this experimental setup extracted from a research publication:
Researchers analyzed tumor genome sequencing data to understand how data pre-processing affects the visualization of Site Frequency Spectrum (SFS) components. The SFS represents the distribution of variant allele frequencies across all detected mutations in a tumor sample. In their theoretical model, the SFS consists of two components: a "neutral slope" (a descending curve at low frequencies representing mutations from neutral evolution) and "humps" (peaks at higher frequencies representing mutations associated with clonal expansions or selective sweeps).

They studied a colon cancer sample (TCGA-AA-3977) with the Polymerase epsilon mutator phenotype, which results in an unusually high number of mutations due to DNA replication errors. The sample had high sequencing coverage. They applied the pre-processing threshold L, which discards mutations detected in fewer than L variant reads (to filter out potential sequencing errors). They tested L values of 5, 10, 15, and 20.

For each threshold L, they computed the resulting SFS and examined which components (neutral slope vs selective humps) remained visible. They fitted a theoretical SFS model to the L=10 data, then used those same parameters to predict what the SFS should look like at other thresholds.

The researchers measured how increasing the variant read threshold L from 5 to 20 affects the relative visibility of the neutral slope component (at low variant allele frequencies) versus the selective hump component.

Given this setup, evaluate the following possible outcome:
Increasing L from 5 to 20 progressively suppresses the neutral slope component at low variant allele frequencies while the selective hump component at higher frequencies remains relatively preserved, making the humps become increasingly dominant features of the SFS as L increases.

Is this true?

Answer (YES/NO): YES